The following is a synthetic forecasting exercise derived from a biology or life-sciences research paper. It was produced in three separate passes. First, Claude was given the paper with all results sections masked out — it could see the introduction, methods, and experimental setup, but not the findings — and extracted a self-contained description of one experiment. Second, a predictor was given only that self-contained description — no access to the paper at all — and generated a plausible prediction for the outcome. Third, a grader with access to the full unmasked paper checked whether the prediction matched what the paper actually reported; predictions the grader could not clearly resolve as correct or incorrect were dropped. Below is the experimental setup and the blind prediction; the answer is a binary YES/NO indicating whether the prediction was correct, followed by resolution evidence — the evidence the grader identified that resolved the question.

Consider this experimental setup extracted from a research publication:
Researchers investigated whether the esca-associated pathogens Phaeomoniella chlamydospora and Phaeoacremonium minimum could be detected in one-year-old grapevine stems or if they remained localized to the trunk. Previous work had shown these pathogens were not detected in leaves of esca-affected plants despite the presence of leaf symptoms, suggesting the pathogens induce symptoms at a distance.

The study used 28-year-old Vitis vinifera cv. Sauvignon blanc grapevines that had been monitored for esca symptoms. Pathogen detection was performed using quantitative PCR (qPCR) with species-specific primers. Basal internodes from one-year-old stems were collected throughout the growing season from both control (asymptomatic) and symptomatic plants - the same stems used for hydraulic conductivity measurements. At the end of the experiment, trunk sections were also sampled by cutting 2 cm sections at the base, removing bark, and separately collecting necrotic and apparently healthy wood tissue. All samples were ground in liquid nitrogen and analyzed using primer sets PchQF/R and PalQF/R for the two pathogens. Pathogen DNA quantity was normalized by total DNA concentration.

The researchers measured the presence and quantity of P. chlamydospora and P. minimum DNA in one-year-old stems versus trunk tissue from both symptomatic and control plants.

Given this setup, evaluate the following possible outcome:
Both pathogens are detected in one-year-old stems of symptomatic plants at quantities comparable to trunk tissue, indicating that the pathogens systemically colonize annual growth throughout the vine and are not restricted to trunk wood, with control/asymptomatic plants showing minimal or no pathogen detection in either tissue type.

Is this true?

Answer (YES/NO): NO